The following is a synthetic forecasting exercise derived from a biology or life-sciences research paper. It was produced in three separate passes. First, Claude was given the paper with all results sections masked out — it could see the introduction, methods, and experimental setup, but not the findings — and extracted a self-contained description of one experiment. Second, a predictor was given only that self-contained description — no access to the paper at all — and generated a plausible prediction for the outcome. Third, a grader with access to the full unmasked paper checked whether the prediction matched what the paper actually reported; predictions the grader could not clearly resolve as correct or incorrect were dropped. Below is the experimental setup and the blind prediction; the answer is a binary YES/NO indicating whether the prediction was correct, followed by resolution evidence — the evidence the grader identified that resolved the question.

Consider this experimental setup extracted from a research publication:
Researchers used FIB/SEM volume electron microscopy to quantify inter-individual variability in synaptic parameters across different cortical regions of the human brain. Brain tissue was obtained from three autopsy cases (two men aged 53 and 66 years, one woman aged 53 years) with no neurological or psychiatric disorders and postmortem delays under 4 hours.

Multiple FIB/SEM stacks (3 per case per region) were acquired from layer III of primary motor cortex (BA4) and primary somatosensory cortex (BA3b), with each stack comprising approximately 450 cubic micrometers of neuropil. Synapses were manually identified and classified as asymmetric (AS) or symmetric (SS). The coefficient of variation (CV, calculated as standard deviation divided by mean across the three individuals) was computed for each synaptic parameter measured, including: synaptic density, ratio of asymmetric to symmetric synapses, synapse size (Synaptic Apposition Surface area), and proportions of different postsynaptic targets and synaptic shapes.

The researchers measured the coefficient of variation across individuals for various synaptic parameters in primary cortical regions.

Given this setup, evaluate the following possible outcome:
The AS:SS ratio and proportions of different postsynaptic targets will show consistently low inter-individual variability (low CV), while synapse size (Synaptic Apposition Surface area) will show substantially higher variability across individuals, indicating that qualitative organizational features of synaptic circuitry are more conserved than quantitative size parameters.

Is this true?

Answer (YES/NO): NO